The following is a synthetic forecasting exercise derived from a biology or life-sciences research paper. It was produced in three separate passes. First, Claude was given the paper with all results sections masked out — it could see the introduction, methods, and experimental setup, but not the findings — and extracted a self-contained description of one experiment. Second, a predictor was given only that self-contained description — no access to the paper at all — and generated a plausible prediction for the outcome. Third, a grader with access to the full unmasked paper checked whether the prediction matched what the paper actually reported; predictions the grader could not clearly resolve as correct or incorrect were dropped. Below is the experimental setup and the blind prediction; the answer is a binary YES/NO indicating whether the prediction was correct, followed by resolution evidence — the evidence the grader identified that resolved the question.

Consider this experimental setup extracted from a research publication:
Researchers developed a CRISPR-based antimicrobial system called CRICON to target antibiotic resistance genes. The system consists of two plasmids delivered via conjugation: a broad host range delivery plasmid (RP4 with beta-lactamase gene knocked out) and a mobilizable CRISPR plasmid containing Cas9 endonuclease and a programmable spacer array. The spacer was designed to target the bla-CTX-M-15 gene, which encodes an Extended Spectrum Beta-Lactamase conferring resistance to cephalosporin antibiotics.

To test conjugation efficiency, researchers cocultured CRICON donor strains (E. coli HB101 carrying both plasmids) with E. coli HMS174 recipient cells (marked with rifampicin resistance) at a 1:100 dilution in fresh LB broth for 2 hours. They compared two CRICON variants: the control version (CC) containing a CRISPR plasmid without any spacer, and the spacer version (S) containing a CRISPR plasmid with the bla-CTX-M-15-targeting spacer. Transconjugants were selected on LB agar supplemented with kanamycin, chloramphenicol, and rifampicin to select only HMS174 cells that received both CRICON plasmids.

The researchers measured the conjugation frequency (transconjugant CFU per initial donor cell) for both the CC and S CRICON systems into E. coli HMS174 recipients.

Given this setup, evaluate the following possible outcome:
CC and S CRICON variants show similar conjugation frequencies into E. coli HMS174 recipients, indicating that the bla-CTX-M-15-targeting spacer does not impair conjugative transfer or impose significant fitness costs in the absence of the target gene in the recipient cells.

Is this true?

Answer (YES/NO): YES